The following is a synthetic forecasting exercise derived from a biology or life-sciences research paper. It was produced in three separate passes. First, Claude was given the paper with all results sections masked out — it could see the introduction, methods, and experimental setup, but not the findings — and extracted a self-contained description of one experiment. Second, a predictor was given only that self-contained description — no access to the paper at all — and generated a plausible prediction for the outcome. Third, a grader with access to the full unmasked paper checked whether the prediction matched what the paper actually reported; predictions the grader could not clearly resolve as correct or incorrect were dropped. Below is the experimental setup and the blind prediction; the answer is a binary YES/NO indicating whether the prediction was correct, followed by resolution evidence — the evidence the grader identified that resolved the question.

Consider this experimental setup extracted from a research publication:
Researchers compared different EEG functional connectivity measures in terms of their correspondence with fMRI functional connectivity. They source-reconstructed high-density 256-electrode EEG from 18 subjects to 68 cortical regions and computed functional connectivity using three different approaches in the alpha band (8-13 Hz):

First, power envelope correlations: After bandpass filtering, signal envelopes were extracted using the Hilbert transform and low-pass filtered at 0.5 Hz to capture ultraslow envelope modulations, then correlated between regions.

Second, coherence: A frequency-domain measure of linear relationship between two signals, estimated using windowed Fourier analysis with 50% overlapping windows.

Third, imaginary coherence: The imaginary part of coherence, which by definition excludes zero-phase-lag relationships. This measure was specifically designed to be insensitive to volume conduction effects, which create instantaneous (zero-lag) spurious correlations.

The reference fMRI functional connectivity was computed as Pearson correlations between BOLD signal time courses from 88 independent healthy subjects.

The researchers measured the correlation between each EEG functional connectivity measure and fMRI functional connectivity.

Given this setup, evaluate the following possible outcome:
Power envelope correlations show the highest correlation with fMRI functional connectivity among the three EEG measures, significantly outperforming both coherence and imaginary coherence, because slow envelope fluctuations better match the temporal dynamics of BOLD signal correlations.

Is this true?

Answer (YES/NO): NO